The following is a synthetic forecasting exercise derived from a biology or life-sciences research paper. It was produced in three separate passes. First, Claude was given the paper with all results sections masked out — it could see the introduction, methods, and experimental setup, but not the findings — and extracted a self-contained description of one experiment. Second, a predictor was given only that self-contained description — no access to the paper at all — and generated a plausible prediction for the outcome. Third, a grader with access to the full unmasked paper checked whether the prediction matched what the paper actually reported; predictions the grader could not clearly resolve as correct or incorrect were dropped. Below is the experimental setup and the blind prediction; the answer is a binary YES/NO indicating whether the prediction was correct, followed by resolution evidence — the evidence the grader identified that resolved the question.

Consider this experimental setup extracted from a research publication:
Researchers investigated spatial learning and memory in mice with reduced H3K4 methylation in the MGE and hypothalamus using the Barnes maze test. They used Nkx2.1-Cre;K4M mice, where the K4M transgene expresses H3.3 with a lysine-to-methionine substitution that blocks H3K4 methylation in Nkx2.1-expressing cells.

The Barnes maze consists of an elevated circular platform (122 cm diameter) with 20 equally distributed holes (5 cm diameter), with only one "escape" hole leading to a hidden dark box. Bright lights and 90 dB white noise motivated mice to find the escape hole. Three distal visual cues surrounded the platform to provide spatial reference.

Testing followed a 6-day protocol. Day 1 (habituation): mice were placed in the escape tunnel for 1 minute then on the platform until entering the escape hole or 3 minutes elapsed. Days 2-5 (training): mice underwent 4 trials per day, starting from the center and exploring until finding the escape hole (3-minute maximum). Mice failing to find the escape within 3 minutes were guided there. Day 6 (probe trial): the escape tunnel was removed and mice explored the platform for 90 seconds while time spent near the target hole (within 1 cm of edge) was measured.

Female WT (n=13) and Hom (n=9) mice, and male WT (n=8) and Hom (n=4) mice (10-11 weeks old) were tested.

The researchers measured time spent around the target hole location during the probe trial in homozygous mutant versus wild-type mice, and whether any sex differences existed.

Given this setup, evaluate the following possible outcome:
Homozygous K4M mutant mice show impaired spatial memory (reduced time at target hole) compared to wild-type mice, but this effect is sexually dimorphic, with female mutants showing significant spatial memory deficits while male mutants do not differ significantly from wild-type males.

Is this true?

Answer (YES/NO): YES